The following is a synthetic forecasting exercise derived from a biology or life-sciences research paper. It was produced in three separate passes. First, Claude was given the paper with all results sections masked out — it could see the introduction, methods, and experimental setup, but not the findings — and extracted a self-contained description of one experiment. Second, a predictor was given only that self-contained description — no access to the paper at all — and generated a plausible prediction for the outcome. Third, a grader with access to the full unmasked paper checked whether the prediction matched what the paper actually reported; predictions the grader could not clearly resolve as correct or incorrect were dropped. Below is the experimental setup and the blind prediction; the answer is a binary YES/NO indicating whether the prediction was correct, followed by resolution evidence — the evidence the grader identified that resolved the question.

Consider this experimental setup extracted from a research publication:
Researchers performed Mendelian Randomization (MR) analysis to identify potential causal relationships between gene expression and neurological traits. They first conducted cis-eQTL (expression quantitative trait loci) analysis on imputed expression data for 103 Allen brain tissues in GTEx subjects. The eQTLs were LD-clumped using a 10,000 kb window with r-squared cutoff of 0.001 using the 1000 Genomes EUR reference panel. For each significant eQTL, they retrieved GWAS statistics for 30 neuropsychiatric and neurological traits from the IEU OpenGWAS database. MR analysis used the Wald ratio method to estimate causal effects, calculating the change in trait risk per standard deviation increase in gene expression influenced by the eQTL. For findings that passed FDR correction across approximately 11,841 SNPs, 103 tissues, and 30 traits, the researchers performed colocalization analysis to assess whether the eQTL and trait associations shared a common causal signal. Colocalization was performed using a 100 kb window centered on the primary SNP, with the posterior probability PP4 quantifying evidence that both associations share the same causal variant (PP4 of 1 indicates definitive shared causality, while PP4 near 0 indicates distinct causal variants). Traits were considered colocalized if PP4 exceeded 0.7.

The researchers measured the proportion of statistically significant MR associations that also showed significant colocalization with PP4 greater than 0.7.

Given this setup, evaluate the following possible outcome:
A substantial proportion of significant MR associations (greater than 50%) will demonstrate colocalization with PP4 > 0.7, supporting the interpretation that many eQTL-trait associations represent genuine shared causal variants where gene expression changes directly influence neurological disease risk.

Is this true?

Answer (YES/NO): YES